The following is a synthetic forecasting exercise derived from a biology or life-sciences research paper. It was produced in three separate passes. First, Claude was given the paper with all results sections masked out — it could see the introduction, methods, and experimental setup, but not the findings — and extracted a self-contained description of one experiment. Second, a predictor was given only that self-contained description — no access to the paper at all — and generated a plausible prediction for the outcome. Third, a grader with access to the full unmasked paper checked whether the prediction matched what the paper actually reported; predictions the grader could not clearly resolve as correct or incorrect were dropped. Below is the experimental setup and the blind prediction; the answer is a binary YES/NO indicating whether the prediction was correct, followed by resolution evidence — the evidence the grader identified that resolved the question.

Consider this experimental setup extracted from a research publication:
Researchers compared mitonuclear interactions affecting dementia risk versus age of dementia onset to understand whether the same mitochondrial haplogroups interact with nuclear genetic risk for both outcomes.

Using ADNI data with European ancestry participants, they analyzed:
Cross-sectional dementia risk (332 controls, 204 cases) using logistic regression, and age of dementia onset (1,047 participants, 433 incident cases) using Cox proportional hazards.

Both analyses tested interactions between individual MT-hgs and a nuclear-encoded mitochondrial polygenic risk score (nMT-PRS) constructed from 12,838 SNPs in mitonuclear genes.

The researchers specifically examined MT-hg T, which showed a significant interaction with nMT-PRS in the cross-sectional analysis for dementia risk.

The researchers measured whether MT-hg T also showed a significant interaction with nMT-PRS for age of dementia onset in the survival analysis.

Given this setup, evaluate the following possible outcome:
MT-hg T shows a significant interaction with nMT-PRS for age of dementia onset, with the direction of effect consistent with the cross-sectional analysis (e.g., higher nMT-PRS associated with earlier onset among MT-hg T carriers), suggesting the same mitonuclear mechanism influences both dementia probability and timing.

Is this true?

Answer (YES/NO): NO